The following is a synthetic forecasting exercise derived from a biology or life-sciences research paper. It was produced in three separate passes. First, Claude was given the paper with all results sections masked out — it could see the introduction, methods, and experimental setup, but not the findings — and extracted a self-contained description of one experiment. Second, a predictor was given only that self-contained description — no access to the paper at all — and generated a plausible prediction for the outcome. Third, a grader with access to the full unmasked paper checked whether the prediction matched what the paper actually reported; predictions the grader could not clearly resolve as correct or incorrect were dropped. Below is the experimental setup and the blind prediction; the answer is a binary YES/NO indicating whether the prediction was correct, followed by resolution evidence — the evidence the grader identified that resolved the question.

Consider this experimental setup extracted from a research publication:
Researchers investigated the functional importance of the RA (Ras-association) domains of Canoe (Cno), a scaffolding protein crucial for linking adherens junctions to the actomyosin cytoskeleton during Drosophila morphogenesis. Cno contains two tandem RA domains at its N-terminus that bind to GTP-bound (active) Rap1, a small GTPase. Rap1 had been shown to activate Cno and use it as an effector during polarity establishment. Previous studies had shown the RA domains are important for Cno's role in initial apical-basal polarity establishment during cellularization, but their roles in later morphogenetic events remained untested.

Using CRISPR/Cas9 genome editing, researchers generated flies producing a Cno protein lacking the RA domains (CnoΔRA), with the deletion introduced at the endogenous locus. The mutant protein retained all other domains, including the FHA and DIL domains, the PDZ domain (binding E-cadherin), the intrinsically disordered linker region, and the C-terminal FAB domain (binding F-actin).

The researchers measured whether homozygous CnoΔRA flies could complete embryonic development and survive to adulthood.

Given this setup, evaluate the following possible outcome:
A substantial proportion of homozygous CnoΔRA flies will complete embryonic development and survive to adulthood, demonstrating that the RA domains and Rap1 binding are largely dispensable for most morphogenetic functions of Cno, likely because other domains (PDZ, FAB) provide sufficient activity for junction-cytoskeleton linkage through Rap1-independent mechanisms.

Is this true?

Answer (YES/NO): NO